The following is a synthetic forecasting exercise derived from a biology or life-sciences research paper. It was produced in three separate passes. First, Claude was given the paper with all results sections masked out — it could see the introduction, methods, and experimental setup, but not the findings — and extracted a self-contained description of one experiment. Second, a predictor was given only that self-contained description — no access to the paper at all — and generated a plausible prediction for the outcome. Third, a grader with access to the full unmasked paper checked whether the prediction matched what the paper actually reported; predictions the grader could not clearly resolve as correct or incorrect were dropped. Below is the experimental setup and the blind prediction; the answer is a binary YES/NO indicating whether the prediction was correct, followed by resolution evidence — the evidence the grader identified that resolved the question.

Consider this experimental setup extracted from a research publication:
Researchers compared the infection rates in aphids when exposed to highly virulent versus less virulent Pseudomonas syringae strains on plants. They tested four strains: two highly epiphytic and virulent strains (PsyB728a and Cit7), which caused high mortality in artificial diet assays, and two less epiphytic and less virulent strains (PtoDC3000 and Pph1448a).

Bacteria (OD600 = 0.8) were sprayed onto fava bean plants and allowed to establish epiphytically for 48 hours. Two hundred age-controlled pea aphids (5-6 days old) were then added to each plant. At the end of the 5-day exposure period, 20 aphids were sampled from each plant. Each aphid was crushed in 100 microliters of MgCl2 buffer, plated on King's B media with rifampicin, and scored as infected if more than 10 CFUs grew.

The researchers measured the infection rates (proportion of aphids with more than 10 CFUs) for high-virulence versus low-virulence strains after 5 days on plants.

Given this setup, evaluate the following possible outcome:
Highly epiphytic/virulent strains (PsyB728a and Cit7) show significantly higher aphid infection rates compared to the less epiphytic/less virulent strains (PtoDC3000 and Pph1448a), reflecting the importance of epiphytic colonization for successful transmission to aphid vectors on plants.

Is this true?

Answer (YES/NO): YES